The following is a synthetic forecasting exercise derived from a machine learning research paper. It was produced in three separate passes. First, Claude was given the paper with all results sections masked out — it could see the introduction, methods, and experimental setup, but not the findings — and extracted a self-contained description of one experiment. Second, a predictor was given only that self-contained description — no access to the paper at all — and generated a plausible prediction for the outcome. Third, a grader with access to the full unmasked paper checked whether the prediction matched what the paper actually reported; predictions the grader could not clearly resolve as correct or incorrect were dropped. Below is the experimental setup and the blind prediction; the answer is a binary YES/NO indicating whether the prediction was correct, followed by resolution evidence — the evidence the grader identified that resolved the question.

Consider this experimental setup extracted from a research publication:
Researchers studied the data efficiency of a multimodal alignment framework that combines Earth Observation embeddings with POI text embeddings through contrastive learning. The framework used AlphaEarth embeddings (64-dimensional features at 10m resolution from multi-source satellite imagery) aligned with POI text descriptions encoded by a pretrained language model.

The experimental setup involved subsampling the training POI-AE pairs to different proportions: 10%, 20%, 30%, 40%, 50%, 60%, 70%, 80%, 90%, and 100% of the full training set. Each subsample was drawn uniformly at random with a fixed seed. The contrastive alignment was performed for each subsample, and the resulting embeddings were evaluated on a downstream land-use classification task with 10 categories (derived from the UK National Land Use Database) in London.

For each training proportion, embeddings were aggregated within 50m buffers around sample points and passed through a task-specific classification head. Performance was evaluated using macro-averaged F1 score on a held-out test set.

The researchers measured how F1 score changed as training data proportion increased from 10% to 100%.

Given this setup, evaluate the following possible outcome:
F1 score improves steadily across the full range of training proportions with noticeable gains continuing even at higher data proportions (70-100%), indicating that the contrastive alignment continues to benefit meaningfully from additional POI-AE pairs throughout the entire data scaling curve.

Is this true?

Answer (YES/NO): NO